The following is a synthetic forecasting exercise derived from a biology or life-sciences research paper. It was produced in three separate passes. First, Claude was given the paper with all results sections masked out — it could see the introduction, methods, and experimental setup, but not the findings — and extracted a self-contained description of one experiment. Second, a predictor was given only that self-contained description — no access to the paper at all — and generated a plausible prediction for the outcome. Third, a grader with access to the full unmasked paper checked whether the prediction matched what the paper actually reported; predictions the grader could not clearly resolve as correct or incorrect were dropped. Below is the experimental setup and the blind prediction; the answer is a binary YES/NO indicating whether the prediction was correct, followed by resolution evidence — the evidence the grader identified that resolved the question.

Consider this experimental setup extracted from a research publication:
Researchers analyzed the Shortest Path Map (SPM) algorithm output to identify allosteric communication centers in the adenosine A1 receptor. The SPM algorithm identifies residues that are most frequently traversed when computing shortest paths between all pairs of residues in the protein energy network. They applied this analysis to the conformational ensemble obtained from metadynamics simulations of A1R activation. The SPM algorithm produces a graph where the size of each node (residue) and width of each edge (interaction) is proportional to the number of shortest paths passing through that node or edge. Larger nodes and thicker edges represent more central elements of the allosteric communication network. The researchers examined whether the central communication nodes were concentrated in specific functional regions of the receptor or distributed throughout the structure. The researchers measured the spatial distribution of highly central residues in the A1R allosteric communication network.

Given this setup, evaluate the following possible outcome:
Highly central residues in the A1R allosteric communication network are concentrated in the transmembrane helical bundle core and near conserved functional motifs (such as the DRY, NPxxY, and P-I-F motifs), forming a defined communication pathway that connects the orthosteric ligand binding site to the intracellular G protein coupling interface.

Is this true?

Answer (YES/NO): YES